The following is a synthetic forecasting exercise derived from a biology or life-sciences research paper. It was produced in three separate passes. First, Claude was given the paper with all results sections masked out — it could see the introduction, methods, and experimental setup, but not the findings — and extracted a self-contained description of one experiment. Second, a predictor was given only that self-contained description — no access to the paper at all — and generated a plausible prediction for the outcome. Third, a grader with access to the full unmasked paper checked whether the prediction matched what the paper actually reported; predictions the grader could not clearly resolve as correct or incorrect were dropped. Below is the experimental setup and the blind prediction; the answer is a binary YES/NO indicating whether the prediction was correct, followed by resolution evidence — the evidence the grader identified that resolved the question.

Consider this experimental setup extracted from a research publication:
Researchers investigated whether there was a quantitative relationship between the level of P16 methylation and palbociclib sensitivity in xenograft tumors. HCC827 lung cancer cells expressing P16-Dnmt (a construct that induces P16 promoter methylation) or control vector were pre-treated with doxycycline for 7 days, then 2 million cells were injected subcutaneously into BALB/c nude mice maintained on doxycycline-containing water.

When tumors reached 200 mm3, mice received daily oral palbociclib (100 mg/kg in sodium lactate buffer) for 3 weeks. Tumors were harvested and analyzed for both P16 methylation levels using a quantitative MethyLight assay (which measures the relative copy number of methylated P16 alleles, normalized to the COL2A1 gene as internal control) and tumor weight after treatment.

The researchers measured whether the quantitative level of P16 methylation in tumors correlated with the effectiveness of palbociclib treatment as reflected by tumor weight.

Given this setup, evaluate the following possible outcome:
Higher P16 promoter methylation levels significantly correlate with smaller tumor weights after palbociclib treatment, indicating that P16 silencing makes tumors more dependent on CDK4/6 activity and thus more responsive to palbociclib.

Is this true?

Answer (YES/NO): YES